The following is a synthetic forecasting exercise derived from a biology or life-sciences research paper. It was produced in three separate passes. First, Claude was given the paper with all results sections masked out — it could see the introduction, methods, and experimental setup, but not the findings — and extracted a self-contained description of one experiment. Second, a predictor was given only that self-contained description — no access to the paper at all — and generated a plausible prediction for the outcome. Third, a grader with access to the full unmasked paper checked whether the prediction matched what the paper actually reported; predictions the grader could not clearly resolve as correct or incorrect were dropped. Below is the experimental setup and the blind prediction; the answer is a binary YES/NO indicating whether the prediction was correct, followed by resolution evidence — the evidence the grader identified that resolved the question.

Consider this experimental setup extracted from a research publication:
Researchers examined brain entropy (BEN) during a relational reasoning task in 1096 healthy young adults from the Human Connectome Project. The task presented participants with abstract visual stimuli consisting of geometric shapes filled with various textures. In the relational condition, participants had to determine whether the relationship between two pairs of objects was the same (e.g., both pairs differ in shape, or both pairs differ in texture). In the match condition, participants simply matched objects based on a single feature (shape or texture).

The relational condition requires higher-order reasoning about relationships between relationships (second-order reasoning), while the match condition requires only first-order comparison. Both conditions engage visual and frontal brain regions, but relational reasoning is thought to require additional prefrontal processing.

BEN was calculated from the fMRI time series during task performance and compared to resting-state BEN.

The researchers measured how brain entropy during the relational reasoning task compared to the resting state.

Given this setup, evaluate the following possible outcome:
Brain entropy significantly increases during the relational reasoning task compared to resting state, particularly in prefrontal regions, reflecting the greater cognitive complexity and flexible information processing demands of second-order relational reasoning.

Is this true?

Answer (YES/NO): NO